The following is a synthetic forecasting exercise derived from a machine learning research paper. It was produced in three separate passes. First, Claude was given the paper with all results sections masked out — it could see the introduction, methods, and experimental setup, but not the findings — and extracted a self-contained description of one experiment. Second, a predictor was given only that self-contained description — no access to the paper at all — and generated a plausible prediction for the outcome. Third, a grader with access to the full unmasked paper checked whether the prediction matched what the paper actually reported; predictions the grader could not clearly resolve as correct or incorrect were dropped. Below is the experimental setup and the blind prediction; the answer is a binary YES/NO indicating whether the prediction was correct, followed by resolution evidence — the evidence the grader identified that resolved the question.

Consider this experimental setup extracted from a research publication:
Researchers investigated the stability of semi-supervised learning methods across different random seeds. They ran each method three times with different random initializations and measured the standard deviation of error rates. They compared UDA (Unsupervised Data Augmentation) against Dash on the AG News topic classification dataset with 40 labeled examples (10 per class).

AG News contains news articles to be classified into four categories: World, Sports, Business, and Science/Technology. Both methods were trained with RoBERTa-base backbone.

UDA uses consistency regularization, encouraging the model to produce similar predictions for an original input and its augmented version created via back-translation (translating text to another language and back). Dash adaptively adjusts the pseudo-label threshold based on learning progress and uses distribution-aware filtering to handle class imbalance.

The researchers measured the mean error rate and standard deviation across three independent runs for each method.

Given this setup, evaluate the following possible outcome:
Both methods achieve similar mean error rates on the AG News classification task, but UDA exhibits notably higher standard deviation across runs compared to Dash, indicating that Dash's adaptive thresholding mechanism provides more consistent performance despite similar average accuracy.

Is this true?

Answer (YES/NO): NO